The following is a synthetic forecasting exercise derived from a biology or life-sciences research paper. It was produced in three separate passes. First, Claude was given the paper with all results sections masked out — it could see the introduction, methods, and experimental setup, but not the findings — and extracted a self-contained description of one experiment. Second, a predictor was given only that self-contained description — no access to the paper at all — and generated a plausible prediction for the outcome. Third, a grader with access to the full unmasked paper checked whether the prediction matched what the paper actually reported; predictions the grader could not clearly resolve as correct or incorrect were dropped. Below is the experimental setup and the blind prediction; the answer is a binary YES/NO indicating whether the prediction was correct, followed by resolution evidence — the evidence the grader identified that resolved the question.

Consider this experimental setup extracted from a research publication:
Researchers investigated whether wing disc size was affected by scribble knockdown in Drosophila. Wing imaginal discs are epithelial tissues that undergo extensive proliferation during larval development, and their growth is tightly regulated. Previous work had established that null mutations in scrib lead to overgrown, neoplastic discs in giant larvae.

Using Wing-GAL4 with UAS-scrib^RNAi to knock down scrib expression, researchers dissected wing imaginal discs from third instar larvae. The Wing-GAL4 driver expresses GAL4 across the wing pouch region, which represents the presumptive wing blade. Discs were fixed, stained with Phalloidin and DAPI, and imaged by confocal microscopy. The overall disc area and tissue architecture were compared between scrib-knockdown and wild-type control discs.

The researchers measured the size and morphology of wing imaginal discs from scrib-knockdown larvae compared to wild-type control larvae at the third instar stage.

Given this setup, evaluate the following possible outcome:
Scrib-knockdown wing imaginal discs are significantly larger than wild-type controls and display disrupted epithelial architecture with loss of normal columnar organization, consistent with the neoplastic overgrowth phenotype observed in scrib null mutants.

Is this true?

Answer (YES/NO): YES